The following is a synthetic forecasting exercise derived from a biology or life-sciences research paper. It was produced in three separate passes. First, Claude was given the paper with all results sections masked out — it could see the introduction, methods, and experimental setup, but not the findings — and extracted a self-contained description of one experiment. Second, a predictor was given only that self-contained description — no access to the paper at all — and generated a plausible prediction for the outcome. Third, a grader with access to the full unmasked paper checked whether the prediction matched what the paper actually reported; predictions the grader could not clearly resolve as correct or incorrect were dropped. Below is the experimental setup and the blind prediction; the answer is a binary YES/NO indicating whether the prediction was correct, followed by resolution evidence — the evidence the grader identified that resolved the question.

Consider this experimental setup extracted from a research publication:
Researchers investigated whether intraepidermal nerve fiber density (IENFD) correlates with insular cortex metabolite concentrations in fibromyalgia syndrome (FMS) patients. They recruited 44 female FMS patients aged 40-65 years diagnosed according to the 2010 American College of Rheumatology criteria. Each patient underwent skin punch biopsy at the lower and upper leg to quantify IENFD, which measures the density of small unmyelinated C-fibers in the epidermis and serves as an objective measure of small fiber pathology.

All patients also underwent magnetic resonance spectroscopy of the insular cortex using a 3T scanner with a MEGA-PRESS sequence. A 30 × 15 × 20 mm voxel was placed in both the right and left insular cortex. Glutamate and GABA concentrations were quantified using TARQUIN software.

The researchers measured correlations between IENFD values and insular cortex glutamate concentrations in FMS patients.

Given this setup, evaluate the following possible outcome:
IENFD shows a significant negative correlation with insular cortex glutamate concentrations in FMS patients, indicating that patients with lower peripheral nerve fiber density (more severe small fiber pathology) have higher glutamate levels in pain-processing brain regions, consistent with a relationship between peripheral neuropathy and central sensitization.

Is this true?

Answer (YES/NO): NO